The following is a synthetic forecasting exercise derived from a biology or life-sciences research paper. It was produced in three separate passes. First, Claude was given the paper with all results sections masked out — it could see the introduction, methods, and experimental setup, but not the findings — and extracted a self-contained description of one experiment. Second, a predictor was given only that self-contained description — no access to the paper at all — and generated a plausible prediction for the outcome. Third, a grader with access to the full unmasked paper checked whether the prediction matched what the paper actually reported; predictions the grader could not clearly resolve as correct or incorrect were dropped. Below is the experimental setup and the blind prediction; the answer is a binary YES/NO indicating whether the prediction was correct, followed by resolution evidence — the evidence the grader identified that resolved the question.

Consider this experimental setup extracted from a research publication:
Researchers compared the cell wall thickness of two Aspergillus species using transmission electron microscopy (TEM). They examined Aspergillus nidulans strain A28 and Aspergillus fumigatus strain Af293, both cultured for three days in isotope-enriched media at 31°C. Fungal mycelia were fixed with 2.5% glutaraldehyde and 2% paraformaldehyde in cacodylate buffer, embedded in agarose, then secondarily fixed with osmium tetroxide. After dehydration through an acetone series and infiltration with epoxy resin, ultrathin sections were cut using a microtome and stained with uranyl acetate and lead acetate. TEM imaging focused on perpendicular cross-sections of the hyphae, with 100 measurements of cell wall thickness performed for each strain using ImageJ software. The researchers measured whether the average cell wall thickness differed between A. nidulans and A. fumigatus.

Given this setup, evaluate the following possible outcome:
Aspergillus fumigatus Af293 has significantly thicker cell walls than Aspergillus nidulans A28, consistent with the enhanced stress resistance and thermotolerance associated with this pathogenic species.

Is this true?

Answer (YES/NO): NO